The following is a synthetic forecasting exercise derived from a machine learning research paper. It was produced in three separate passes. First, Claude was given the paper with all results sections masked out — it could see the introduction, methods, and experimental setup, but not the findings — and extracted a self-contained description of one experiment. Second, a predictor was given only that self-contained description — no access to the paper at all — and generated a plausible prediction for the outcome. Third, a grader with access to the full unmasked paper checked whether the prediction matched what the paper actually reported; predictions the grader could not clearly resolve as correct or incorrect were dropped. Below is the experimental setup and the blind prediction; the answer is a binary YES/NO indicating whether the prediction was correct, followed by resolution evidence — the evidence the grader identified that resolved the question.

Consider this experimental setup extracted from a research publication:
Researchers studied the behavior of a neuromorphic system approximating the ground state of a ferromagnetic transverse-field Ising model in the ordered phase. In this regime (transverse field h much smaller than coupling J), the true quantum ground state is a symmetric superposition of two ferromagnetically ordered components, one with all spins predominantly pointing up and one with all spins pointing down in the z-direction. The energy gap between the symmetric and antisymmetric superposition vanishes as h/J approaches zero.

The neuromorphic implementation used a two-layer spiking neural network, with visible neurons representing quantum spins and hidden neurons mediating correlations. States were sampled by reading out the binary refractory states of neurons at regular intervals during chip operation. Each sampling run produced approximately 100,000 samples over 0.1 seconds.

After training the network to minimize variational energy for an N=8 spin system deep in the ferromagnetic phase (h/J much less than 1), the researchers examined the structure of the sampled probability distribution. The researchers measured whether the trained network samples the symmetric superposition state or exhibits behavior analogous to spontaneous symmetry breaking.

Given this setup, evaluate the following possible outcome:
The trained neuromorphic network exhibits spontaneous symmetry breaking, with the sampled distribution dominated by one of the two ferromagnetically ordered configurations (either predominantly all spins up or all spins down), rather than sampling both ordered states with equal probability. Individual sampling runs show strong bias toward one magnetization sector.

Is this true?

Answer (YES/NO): YES